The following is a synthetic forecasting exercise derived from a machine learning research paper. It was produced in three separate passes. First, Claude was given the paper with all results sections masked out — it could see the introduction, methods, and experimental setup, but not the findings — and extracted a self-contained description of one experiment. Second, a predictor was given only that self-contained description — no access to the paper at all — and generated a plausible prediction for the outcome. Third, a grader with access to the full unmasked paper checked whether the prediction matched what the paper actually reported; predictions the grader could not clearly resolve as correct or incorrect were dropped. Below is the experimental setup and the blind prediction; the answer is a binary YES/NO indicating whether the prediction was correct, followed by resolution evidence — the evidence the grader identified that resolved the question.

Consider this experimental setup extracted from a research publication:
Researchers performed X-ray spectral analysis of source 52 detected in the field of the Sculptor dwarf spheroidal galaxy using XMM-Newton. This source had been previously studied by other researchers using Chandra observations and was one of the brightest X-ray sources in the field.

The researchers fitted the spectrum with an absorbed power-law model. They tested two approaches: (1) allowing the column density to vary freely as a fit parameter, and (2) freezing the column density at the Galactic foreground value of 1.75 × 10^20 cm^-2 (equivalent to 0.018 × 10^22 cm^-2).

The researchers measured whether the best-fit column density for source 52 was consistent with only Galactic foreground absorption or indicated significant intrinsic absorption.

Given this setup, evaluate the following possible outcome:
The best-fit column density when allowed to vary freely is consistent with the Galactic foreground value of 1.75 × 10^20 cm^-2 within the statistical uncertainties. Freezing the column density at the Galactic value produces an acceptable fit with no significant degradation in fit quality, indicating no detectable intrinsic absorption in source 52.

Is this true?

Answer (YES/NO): NO